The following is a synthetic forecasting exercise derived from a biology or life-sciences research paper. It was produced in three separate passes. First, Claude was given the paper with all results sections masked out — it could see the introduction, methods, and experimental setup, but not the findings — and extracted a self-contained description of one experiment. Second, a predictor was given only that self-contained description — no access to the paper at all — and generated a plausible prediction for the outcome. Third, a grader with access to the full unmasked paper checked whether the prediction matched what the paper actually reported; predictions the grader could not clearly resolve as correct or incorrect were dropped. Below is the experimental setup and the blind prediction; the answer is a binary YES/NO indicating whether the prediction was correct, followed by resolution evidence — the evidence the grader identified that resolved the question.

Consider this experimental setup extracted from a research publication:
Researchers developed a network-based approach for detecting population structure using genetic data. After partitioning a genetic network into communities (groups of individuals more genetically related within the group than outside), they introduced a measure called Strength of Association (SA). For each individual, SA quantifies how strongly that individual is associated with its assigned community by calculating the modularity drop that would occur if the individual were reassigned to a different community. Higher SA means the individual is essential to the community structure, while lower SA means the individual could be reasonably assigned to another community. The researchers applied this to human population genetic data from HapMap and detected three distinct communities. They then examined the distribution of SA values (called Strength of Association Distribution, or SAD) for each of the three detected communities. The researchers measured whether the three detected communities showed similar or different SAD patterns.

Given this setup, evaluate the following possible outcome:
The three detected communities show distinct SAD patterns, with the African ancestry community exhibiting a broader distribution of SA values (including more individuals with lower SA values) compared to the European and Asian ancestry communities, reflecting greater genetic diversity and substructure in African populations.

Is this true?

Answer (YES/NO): NO